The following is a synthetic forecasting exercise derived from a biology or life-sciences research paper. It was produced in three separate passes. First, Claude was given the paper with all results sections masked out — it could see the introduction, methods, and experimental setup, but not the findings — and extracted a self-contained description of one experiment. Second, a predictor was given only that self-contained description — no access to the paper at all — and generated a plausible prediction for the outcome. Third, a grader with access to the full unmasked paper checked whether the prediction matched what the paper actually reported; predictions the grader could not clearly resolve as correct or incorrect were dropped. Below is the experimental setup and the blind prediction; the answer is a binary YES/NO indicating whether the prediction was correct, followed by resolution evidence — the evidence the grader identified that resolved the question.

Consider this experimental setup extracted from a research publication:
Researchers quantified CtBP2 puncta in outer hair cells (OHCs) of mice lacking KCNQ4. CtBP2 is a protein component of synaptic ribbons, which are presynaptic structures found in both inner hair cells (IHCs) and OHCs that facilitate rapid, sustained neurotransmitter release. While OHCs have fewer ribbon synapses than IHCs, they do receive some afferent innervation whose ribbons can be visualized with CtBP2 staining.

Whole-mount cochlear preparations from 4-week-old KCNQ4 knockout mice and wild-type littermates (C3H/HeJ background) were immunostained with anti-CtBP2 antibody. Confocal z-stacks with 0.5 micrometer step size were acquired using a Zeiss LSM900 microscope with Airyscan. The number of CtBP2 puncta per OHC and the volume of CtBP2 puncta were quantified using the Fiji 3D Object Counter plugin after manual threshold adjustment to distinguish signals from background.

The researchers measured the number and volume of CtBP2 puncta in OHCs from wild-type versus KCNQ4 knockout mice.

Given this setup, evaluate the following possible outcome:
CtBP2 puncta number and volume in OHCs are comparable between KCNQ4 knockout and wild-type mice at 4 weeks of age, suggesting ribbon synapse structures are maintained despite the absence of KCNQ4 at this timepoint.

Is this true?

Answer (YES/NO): NO